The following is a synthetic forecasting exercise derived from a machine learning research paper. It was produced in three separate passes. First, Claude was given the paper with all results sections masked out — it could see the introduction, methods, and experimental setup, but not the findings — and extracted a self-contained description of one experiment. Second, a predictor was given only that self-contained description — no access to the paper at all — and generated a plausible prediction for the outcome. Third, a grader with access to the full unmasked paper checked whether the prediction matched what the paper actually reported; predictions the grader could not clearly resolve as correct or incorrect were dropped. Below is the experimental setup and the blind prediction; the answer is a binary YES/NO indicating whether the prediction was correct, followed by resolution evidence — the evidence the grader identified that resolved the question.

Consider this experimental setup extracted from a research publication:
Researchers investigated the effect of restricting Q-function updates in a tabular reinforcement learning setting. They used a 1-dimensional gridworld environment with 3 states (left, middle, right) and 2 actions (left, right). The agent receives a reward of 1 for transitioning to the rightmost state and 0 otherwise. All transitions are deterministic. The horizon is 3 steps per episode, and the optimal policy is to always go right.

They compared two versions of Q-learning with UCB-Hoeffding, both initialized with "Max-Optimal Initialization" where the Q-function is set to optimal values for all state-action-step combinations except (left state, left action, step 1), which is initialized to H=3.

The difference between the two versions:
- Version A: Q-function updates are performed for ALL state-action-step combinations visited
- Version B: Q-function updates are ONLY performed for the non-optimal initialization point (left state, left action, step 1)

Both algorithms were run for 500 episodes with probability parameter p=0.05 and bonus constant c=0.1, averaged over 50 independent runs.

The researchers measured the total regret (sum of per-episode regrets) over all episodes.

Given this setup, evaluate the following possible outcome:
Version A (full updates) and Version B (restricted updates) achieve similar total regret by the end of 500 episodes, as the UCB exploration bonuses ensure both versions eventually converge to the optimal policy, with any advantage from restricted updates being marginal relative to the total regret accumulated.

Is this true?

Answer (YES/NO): NO